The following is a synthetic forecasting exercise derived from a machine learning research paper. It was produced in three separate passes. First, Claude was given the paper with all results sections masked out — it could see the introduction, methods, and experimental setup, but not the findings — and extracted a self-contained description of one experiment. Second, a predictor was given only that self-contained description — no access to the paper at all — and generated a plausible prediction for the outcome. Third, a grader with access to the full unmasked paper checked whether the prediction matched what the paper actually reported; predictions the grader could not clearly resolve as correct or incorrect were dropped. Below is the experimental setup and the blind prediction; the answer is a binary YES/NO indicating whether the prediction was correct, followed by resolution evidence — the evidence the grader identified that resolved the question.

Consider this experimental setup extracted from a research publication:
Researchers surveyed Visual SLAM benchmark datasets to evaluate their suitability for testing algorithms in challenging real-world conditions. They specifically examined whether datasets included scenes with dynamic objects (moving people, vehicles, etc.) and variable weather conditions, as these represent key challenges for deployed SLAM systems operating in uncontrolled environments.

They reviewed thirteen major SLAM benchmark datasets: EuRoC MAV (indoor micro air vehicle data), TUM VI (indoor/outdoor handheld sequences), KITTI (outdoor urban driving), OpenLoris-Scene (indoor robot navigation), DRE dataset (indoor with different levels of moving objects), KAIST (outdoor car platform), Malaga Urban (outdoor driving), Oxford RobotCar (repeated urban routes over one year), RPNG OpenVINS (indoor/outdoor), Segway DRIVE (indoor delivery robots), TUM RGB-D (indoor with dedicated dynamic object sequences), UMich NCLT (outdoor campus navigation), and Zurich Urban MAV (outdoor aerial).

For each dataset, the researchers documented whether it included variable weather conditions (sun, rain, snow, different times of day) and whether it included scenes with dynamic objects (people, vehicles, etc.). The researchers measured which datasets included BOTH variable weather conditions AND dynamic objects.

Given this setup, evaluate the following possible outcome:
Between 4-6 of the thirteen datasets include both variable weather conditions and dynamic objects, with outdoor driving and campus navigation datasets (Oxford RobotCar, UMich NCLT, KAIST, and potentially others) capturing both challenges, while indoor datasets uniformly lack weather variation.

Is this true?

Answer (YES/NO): NO